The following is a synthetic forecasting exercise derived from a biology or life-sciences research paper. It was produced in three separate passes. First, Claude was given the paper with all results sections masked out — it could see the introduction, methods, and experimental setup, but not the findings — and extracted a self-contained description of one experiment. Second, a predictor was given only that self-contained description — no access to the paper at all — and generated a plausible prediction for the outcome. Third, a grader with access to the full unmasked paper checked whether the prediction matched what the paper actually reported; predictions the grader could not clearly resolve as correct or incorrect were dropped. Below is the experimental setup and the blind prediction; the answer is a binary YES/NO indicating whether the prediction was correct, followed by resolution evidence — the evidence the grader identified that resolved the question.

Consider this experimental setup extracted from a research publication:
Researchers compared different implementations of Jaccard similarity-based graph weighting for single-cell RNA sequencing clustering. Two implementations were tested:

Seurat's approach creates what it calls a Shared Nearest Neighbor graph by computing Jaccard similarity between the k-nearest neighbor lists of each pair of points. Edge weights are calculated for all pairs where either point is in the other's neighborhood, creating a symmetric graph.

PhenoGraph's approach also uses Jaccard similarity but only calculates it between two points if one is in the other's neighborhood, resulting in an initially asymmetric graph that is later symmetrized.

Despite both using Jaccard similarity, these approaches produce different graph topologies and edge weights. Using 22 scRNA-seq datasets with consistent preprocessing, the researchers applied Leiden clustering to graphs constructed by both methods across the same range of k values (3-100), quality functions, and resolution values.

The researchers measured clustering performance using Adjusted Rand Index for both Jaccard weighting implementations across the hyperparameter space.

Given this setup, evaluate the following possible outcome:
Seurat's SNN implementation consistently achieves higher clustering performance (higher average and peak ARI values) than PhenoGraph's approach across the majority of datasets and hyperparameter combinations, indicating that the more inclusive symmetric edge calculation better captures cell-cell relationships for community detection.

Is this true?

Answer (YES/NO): NO